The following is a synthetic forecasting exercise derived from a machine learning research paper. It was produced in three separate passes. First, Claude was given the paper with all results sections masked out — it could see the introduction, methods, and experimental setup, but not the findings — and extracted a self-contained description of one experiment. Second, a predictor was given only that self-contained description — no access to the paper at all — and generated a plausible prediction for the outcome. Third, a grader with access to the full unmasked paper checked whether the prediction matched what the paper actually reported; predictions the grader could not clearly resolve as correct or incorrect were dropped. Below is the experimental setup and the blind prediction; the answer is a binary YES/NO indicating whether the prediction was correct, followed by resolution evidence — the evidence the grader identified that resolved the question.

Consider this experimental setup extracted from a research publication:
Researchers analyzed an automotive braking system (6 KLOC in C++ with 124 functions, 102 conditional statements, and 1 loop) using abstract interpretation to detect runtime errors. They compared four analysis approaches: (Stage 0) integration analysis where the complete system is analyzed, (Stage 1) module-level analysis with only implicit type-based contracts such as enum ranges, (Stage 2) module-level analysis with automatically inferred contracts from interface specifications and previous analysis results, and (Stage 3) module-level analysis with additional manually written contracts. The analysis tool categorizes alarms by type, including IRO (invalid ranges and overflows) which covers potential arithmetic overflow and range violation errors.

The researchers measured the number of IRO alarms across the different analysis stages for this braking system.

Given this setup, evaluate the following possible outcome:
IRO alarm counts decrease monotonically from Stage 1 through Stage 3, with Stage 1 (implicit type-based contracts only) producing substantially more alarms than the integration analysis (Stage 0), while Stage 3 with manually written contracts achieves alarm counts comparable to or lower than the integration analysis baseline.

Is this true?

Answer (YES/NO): NO